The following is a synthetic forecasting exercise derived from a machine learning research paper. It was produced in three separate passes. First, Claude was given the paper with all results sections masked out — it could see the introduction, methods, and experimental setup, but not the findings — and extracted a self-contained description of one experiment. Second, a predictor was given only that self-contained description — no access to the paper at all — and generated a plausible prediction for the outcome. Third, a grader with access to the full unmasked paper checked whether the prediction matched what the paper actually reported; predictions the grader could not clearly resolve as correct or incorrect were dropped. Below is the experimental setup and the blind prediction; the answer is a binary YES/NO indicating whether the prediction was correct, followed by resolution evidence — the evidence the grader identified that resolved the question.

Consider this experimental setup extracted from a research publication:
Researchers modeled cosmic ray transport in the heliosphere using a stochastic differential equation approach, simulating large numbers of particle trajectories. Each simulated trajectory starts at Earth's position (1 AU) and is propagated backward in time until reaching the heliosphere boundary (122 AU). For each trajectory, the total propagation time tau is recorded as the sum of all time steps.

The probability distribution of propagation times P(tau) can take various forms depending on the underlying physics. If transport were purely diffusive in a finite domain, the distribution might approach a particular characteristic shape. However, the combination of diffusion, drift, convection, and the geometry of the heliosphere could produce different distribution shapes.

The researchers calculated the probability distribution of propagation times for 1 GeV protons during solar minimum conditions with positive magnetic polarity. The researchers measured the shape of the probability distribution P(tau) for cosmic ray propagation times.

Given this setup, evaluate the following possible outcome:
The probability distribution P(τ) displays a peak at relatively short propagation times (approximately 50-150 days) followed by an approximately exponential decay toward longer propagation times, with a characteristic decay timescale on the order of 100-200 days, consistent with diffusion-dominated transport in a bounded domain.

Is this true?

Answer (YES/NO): NO